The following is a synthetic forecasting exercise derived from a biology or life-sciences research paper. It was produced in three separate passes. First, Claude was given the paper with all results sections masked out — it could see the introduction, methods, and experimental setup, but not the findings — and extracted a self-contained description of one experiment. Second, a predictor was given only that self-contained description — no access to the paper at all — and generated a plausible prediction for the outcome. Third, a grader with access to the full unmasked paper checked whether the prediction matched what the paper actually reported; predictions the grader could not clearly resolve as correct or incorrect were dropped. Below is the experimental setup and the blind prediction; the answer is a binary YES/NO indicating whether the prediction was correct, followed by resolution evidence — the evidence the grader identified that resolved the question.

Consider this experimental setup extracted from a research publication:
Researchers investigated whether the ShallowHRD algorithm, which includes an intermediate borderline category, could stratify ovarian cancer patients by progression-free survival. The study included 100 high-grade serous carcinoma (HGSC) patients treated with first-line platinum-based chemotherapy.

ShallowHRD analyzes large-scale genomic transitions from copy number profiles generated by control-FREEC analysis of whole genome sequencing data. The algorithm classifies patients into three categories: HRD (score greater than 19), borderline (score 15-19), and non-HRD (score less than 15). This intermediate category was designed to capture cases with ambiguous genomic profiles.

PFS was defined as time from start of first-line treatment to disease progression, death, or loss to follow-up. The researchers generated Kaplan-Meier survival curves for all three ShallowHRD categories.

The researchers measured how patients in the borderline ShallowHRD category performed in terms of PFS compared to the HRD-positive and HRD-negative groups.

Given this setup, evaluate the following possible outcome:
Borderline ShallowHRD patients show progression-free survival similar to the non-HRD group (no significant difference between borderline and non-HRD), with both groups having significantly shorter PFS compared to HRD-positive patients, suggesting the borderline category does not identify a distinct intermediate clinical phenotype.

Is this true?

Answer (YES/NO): NO